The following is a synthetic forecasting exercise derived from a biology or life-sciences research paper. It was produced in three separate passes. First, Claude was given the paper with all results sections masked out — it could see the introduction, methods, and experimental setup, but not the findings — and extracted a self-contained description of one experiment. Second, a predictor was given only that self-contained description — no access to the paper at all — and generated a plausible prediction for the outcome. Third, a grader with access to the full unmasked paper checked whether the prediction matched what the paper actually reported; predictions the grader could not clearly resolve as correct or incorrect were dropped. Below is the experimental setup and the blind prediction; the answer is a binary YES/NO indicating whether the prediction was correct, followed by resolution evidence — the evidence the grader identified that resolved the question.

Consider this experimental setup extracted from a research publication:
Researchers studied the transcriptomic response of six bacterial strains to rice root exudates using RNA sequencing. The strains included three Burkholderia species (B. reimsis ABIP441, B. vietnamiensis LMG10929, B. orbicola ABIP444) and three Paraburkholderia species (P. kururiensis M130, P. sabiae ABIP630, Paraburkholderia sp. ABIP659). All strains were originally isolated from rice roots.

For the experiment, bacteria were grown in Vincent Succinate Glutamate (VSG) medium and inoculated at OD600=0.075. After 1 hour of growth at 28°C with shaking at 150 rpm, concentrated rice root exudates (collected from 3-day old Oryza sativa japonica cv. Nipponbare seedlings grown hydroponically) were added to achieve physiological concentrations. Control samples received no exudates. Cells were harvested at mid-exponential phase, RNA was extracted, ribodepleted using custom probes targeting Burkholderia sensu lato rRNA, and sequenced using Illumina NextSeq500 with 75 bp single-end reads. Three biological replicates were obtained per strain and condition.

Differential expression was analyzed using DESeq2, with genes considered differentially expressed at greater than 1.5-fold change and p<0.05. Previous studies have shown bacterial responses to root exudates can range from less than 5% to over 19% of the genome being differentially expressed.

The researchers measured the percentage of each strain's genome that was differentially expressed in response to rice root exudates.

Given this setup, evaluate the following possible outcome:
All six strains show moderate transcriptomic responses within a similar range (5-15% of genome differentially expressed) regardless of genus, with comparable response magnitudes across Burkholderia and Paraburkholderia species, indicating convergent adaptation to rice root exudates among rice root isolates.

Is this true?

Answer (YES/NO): NO